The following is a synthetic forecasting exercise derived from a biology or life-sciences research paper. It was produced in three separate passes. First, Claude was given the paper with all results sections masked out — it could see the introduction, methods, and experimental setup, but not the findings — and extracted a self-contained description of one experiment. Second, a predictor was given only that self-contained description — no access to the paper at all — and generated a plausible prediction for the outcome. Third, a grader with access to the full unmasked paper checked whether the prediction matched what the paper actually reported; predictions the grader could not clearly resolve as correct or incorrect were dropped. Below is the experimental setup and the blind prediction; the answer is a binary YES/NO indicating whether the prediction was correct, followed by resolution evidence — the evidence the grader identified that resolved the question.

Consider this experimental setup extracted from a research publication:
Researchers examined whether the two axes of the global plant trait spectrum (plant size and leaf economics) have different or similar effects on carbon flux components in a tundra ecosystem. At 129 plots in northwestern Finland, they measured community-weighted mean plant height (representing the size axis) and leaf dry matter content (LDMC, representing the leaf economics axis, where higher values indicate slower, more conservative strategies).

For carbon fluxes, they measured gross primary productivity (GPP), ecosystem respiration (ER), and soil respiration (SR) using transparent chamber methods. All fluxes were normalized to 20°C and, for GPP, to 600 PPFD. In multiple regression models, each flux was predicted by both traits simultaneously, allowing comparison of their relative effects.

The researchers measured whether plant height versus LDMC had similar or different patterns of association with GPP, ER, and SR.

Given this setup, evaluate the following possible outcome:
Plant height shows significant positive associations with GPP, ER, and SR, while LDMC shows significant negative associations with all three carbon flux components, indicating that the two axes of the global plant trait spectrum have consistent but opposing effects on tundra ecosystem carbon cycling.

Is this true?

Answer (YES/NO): NO